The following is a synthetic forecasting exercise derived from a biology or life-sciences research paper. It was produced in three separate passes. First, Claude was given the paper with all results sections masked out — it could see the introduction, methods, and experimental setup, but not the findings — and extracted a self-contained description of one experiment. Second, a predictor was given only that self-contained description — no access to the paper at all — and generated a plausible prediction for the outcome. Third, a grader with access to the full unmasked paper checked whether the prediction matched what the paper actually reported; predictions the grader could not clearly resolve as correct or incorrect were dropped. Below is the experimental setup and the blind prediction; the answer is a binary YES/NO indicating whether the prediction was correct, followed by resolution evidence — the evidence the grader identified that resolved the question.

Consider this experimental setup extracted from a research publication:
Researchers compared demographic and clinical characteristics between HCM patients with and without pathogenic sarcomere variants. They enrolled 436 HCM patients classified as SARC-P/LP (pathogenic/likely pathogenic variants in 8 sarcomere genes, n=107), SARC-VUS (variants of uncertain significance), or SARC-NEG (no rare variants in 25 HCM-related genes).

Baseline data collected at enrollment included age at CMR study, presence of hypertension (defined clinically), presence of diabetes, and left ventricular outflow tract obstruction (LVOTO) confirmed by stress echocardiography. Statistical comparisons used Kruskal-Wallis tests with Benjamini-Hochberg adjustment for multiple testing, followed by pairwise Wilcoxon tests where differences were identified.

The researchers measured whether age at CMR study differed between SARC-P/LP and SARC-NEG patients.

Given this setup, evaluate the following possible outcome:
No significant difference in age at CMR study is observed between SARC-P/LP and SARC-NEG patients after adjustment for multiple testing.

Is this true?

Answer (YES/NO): NO